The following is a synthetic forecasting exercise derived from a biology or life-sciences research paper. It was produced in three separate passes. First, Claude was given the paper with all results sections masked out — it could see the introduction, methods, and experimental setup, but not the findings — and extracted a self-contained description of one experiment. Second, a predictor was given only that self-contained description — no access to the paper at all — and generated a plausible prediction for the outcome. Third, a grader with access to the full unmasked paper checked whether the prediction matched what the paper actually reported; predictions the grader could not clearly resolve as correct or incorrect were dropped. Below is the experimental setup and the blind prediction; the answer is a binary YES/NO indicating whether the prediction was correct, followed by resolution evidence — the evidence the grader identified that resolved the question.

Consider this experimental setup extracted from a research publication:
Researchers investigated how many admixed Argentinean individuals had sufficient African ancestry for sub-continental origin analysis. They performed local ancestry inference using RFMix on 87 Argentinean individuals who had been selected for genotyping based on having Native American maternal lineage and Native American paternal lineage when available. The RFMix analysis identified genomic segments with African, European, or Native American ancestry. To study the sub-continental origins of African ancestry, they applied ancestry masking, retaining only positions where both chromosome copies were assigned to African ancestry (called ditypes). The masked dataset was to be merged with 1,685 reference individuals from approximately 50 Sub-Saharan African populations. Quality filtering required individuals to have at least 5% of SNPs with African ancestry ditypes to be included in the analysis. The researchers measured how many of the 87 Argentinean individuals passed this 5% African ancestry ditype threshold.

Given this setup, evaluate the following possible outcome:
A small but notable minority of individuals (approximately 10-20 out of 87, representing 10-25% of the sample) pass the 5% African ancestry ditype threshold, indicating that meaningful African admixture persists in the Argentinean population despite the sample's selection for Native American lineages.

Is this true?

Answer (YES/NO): NO